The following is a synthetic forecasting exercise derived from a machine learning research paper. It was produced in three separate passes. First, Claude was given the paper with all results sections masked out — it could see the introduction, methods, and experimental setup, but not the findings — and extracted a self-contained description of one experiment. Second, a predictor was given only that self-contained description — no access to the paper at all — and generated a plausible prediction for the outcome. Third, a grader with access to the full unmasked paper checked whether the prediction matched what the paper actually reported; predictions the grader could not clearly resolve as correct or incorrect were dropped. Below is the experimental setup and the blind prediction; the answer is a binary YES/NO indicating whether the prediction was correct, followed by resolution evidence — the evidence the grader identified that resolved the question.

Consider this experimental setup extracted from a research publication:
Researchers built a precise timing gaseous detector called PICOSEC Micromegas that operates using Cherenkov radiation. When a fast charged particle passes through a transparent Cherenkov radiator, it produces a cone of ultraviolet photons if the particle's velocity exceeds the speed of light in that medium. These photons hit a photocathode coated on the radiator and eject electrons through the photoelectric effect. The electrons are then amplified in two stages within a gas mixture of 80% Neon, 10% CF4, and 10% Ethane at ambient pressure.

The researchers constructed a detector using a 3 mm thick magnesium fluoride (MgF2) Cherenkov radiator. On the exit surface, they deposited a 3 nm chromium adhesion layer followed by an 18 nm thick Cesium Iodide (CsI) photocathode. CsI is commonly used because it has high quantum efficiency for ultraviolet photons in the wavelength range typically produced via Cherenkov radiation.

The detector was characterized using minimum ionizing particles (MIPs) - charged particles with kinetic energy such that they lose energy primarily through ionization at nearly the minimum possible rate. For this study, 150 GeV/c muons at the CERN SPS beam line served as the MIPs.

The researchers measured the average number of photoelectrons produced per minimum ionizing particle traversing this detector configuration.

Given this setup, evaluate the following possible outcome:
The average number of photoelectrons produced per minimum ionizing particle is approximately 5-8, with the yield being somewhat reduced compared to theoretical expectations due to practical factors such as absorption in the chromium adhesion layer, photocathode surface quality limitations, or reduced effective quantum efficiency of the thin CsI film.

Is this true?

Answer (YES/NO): NO